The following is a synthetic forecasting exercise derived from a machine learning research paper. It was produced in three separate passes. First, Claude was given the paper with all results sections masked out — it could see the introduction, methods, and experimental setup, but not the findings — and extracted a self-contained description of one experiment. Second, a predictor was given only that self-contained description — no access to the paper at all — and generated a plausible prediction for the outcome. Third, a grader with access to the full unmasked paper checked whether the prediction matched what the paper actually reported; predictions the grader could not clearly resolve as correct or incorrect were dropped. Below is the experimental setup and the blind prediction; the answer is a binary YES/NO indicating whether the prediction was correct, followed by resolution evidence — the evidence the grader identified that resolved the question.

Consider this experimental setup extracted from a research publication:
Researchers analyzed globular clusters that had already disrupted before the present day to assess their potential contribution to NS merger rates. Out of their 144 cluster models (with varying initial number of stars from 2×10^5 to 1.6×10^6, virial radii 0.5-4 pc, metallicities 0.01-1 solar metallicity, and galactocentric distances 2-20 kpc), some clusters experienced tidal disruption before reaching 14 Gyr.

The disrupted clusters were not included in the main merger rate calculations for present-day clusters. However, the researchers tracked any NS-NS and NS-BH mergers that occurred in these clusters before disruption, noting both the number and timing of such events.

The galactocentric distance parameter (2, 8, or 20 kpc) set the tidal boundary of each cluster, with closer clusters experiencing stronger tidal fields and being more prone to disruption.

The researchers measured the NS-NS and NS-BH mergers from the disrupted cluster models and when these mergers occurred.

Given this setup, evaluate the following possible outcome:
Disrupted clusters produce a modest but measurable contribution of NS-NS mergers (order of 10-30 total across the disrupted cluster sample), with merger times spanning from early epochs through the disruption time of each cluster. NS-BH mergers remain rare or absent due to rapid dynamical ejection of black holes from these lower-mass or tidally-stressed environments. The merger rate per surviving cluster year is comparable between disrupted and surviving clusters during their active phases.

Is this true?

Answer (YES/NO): NO